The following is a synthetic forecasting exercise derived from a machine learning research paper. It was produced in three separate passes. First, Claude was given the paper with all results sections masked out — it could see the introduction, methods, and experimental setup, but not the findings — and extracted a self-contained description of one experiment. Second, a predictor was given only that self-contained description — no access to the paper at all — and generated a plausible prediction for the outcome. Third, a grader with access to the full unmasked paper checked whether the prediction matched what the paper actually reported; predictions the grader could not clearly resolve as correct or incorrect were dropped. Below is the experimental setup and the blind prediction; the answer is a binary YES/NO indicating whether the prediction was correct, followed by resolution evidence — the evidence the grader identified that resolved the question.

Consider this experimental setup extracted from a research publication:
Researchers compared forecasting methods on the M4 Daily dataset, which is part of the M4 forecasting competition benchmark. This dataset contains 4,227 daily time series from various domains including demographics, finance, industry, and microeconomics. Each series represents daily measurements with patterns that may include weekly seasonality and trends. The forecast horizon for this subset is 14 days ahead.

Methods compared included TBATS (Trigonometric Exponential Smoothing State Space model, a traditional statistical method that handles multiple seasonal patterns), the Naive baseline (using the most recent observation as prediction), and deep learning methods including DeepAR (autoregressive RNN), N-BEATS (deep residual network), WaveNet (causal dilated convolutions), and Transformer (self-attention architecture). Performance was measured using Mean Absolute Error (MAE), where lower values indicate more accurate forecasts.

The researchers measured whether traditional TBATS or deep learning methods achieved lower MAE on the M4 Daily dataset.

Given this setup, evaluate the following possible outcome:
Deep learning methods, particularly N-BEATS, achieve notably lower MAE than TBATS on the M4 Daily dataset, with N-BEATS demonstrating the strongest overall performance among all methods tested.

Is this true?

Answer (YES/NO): NO